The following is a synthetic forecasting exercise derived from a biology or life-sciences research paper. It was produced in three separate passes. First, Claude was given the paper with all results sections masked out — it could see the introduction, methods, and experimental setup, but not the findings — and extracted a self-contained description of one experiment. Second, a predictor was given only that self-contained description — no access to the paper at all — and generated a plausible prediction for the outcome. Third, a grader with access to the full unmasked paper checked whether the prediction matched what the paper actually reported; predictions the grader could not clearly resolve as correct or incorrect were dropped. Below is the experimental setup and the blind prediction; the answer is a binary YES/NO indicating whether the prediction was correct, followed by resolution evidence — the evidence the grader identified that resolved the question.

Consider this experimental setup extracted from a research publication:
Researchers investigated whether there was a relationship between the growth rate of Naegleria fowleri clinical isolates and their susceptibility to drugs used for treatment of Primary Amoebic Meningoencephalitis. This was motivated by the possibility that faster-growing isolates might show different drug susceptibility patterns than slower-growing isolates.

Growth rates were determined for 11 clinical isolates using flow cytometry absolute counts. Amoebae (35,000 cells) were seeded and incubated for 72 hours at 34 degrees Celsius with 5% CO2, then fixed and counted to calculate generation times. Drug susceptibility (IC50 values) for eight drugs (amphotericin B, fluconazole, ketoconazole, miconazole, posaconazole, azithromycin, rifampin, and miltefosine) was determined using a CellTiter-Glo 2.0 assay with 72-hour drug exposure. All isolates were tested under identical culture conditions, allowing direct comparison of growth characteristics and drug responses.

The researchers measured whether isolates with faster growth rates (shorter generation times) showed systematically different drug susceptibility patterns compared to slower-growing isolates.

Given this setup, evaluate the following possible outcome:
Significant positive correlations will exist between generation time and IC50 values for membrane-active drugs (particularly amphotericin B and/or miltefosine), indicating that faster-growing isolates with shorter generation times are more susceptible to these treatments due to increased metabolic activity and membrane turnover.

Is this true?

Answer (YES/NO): NO